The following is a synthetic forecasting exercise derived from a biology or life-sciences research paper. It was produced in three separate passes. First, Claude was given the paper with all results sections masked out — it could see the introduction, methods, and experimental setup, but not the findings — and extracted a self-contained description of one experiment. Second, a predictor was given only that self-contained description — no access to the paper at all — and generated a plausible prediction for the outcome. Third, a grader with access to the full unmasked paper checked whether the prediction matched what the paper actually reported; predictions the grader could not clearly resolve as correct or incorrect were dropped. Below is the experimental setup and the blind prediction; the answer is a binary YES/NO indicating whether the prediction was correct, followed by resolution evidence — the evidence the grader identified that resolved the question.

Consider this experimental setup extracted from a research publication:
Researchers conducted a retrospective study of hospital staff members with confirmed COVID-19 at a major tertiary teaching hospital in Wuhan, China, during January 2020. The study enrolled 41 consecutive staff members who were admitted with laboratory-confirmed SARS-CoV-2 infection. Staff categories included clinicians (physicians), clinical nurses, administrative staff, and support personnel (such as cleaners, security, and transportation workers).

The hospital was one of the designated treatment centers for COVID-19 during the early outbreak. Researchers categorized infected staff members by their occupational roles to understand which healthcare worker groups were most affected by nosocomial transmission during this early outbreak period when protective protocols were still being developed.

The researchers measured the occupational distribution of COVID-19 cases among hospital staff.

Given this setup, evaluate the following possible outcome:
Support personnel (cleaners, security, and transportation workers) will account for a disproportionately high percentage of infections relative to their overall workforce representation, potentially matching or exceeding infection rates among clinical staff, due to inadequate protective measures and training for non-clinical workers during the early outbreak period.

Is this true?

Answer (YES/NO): NO